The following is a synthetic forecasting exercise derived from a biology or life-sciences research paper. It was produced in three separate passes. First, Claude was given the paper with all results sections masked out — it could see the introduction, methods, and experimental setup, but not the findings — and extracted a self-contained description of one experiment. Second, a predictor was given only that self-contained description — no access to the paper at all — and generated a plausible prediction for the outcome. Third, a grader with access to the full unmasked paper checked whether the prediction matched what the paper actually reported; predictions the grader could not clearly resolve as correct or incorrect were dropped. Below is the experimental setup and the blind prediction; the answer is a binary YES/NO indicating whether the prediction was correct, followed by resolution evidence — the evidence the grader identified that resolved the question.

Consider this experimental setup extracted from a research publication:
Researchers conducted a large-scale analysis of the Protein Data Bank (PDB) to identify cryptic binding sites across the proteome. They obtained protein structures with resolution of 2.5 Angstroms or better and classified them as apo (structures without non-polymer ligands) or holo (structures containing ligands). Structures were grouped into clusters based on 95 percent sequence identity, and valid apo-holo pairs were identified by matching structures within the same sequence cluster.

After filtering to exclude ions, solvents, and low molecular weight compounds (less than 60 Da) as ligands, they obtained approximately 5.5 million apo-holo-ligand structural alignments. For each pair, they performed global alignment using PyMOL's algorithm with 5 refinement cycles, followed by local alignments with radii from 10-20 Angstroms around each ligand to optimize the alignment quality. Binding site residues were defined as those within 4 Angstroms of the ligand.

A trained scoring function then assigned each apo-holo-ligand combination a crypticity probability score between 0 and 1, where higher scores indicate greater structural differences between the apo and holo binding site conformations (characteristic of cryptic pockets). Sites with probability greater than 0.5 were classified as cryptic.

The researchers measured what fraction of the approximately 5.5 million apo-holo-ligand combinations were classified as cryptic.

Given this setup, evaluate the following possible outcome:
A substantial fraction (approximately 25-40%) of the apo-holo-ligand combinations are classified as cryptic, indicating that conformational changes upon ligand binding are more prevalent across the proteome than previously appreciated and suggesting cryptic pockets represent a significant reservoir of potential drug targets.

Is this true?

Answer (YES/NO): NO